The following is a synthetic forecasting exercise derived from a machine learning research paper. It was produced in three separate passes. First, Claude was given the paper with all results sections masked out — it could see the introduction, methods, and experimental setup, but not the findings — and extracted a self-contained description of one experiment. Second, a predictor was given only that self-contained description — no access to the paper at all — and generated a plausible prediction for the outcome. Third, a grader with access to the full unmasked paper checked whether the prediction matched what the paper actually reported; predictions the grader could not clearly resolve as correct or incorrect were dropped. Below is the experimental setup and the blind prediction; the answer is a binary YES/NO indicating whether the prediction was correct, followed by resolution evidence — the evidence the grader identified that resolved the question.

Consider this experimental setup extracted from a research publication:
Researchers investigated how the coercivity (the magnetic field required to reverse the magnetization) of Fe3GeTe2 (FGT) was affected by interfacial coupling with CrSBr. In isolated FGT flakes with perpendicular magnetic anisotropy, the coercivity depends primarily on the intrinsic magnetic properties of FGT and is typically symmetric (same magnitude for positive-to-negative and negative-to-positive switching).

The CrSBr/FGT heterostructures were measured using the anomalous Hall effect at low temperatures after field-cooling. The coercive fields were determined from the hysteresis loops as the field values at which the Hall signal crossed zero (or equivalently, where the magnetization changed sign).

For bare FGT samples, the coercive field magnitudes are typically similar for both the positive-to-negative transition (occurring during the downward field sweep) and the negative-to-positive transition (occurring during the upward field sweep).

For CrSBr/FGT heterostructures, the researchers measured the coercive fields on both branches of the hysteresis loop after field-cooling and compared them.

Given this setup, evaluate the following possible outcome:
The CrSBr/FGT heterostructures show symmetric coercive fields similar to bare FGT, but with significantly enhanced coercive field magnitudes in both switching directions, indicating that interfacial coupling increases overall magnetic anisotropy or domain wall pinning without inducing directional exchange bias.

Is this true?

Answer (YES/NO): NO